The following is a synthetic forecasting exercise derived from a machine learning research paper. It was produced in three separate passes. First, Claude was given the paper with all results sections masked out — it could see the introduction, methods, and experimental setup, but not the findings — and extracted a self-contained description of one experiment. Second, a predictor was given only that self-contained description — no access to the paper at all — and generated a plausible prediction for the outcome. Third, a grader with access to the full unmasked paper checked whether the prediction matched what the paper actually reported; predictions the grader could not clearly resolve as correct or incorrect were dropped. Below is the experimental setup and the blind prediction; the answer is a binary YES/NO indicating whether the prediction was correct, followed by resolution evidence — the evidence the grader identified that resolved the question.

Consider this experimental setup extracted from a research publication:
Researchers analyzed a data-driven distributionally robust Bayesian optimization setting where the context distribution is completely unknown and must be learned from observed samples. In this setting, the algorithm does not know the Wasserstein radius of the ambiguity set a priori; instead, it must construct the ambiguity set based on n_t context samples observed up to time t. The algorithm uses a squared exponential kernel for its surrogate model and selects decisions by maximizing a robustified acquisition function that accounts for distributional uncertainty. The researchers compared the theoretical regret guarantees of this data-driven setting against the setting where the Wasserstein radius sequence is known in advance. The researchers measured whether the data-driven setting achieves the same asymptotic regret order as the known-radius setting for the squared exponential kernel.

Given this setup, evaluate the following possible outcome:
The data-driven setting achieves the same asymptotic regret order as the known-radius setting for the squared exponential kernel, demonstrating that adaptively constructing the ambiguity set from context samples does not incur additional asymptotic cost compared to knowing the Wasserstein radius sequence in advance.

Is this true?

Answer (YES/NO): YES